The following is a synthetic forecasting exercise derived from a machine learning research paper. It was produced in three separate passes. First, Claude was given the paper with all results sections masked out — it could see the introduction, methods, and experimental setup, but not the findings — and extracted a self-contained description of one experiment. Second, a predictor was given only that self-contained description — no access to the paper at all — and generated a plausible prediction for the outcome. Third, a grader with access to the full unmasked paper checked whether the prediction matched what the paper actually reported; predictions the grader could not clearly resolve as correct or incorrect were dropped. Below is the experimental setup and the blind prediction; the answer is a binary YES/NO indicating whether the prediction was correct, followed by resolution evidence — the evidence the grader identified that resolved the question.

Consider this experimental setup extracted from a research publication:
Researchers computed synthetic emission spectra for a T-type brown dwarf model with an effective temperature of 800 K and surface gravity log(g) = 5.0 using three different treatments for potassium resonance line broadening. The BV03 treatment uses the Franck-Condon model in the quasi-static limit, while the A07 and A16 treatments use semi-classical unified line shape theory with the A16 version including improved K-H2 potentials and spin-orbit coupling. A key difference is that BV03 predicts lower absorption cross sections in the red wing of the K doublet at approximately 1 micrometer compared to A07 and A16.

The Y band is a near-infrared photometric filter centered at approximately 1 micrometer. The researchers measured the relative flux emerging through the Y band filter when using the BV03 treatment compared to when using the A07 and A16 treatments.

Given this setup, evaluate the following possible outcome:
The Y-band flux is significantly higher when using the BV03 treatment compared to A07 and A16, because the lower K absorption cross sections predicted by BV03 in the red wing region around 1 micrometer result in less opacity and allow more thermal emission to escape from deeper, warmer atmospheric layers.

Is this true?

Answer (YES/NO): YES